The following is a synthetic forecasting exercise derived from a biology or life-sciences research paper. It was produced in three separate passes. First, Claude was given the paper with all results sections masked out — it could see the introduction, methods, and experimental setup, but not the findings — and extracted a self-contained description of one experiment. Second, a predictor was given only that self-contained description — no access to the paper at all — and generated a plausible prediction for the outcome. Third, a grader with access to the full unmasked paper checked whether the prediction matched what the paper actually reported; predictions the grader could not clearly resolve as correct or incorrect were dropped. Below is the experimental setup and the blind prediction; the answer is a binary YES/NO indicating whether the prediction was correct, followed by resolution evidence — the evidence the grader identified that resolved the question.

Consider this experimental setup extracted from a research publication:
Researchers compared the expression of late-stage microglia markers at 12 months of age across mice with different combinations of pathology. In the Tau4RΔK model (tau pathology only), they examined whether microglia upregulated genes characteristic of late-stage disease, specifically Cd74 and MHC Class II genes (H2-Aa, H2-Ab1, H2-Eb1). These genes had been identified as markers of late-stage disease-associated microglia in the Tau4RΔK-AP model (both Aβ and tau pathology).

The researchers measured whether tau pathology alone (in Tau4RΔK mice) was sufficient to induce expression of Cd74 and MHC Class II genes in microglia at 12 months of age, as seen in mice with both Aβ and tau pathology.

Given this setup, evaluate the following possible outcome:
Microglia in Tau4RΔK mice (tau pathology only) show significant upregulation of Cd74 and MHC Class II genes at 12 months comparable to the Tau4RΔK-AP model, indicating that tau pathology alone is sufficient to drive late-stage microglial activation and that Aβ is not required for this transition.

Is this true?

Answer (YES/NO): NO